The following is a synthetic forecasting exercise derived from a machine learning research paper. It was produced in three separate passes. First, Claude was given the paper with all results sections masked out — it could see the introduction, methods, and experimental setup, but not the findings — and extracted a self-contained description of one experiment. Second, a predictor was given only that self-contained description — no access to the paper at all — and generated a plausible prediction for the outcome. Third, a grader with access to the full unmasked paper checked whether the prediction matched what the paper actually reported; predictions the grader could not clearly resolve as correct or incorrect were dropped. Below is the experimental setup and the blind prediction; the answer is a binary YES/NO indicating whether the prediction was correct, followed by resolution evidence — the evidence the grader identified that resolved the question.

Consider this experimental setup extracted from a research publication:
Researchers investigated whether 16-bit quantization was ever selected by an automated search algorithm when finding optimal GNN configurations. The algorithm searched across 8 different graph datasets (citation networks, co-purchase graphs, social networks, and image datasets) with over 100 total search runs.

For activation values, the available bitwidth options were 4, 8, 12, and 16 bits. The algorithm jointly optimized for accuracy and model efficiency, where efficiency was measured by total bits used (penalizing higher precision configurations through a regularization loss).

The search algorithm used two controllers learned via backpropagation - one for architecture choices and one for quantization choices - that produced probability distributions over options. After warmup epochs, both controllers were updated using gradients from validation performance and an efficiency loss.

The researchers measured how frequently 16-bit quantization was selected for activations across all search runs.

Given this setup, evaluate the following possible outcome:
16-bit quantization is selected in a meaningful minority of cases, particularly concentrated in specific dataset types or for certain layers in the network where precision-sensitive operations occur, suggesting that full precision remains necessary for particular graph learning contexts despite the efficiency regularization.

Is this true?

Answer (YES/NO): NO